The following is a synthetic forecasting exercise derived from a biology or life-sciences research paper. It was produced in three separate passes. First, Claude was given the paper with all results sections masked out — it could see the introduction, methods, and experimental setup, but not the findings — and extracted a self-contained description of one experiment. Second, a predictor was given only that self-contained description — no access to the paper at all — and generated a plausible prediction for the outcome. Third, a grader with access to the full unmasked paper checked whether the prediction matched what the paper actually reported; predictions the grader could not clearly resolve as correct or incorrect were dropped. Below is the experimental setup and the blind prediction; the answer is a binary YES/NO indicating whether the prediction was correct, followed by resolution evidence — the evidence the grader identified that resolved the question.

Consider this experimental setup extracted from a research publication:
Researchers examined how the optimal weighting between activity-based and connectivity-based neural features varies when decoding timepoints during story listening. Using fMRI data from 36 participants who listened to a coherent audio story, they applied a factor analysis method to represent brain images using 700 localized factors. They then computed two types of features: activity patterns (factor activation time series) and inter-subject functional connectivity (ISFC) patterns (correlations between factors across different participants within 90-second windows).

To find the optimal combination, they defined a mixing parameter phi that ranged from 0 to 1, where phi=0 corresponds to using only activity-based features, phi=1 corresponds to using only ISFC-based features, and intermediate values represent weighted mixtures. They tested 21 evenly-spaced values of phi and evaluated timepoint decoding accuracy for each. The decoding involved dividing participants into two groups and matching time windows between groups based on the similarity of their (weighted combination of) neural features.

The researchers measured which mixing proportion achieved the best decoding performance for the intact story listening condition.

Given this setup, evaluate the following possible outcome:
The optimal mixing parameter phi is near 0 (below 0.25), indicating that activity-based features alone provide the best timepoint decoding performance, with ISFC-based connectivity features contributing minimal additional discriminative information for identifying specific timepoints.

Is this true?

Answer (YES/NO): NO